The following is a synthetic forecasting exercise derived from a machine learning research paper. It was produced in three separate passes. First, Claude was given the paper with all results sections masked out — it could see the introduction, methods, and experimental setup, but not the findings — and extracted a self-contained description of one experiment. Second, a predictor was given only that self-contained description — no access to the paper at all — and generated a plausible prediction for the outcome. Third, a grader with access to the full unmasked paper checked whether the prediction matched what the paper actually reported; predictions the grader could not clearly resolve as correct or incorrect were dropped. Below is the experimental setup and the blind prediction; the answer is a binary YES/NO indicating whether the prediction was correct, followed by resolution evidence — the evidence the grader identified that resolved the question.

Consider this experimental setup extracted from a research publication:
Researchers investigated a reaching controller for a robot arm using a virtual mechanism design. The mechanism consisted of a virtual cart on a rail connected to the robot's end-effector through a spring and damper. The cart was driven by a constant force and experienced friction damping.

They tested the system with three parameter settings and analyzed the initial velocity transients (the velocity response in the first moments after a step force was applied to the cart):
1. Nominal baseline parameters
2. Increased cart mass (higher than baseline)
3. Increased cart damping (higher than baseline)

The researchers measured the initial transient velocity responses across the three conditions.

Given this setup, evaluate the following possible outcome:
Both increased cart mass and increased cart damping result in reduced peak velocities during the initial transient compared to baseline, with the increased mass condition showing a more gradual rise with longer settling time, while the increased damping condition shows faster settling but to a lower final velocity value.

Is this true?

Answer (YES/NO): NO